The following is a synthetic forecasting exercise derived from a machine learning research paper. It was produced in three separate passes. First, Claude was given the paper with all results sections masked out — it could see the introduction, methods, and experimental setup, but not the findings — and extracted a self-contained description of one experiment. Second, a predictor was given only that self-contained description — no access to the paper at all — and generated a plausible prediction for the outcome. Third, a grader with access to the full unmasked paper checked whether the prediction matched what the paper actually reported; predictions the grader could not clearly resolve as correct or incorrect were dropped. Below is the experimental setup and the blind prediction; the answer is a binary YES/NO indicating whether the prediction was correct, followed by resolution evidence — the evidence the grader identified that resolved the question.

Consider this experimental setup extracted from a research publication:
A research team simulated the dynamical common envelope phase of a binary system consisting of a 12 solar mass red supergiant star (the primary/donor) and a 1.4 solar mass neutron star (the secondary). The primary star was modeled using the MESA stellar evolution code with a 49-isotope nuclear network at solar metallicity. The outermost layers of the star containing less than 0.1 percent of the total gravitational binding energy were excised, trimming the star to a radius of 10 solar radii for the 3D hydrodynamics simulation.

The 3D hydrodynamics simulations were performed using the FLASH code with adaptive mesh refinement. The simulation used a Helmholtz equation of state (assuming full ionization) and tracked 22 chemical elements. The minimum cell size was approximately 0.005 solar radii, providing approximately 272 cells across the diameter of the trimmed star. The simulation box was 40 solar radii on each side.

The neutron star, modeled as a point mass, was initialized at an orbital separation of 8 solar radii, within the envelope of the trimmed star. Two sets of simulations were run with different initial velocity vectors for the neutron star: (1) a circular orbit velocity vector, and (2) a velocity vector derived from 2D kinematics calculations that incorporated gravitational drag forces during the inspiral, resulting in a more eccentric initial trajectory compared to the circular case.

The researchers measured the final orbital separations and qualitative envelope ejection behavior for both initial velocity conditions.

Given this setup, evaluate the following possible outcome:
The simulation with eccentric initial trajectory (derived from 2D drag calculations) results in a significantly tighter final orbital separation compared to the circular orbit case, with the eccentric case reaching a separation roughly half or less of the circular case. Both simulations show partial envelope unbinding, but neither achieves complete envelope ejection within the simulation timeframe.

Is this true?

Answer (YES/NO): NO